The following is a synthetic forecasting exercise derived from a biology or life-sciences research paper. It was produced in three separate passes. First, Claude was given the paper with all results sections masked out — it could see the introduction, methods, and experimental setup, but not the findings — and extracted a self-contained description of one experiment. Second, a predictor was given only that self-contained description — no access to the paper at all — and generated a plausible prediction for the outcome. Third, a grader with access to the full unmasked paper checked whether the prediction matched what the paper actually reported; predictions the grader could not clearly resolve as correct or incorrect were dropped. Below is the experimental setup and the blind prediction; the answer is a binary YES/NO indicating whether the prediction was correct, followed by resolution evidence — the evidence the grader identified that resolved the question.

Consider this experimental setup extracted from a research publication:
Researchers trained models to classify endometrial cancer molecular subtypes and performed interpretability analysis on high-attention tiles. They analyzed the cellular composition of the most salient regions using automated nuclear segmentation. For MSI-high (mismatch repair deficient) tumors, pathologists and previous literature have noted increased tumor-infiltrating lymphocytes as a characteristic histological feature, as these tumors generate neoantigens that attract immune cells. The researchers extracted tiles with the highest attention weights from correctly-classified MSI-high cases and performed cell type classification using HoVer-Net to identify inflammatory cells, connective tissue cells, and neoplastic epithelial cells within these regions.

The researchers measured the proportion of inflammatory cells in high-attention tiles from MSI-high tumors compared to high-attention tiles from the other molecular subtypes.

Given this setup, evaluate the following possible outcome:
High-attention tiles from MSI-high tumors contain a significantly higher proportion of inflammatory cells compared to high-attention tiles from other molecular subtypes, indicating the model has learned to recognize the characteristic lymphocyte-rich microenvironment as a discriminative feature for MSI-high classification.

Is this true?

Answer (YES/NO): NO